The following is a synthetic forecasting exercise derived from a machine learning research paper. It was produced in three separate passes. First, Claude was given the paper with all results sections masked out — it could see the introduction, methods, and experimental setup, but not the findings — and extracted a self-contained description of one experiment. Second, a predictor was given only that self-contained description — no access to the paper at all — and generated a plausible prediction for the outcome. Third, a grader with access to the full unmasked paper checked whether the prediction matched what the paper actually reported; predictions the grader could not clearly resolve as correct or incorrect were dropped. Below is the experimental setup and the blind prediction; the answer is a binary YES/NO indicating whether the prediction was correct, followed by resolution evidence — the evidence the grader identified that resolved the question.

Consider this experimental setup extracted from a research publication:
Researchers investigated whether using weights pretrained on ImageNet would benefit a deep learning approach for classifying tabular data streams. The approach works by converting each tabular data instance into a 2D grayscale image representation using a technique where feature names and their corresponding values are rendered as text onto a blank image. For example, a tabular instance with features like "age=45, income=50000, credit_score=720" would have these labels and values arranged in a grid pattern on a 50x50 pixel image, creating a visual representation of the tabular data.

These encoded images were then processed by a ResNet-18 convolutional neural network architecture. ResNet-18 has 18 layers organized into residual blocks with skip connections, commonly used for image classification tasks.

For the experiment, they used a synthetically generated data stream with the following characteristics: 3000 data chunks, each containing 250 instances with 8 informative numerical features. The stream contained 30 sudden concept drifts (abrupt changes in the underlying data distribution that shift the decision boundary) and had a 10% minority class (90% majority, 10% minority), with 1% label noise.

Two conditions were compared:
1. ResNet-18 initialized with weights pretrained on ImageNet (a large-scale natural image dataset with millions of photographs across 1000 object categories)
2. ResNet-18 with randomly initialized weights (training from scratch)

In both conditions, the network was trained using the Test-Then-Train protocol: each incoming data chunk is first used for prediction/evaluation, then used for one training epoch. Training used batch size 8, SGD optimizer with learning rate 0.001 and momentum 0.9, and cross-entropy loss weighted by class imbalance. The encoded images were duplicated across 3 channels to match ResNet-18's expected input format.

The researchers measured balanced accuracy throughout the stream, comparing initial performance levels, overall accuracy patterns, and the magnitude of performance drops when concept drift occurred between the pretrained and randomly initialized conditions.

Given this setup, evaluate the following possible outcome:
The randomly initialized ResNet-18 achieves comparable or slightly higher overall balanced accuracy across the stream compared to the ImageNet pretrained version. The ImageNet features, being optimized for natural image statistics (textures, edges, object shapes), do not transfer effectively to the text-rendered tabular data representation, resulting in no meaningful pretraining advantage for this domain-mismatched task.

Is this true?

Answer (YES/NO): YES